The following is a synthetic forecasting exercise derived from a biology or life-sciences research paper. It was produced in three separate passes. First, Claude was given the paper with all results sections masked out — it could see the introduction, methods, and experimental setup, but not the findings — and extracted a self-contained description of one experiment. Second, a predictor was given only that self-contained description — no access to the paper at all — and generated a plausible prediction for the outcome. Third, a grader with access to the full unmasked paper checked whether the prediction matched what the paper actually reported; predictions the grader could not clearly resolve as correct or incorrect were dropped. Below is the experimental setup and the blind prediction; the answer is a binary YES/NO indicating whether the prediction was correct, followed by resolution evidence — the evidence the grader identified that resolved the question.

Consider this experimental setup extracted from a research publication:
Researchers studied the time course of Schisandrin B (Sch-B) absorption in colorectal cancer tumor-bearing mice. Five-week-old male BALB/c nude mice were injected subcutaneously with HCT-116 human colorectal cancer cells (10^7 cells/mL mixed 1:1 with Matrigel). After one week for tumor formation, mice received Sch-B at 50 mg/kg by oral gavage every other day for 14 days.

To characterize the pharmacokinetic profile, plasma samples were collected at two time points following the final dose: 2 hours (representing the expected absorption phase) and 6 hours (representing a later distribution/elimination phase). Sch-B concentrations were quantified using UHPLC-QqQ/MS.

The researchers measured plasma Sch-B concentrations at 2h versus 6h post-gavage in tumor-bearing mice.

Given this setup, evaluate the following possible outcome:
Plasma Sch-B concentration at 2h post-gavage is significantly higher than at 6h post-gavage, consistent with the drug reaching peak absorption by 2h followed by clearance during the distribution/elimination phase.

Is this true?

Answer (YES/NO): NO